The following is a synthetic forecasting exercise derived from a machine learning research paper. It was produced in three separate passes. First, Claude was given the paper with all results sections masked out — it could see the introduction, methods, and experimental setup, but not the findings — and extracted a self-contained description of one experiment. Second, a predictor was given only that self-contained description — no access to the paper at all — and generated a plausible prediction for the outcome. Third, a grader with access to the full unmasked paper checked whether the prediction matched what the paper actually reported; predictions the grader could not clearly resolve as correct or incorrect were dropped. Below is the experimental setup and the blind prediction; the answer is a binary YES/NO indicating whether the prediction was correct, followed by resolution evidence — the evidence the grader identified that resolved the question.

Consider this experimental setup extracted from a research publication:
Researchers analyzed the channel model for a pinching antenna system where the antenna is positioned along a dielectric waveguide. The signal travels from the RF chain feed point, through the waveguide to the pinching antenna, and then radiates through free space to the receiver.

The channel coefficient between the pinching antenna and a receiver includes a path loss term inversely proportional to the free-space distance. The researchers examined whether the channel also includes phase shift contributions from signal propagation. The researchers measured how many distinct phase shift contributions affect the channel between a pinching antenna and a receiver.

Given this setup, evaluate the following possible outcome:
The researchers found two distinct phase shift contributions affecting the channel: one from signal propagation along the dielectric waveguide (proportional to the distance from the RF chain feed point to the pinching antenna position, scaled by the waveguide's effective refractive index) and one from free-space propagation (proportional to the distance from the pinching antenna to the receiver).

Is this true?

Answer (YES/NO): YES